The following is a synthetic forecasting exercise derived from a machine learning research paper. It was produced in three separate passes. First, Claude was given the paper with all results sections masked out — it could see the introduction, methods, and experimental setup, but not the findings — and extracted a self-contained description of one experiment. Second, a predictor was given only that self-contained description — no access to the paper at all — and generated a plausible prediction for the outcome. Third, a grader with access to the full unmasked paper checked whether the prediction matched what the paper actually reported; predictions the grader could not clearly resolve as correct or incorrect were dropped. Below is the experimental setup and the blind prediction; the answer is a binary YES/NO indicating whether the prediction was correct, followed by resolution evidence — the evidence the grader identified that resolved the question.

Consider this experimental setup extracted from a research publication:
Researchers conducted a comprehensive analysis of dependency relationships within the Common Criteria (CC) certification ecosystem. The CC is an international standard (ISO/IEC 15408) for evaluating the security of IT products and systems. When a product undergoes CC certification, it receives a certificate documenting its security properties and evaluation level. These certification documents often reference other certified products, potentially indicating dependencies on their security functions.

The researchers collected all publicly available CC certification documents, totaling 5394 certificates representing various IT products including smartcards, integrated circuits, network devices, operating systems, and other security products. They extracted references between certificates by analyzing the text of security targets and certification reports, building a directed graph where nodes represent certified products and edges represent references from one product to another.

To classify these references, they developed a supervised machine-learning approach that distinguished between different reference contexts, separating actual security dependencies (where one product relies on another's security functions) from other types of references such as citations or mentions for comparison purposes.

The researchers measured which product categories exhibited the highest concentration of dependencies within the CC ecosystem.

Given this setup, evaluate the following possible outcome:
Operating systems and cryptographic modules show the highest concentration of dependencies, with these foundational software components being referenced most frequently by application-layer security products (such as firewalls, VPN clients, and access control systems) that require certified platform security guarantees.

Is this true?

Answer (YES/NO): NO